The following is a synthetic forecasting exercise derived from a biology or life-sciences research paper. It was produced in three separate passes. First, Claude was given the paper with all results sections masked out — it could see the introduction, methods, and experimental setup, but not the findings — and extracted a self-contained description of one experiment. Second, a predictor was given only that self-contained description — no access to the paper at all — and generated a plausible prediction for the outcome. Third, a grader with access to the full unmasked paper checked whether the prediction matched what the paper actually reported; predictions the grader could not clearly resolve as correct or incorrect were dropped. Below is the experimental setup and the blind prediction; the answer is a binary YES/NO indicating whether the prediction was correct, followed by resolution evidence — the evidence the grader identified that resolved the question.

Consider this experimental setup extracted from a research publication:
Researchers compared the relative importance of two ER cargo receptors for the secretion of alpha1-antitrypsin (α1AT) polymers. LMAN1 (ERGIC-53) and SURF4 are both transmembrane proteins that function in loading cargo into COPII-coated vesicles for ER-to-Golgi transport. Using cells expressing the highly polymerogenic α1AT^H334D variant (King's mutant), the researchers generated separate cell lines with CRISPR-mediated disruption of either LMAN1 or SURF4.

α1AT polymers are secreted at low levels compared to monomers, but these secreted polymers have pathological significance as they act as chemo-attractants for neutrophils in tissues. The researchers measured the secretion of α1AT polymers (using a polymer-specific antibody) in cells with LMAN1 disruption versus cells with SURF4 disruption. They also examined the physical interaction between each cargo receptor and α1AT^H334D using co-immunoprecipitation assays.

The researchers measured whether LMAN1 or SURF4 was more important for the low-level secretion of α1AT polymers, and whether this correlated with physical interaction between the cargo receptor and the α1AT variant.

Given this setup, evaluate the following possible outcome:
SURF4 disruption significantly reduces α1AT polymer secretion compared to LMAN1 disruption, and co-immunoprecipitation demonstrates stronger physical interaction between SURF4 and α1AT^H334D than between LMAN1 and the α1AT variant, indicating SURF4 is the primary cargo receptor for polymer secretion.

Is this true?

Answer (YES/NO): NO